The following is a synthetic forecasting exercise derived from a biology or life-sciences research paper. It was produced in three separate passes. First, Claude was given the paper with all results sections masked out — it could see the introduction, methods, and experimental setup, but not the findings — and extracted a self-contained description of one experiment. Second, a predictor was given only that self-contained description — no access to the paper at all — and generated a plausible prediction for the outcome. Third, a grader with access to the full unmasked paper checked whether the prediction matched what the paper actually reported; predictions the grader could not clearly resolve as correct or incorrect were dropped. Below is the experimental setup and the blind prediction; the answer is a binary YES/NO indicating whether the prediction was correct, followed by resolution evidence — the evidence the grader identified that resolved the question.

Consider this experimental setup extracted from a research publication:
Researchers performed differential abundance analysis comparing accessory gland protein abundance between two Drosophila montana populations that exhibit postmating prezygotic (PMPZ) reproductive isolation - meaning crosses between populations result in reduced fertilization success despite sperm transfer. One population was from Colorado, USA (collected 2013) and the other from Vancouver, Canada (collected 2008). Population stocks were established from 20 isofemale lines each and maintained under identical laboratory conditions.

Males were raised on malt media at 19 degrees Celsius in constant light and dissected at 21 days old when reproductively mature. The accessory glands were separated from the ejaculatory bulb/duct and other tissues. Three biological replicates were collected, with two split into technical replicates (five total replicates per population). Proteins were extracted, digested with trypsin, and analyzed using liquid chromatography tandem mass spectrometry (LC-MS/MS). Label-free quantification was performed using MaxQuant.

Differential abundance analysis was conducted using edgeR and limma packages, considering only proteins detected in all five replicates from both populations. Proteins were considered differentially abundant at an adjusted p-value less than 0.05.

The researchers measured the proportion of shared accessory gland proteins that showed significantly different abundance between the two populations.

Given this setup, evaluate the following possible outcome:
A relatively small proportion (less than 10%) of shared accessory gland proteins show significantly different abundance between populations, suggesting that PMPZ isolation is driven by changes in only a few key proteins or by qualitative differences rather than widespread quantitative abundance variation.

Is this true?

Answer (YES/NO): NO